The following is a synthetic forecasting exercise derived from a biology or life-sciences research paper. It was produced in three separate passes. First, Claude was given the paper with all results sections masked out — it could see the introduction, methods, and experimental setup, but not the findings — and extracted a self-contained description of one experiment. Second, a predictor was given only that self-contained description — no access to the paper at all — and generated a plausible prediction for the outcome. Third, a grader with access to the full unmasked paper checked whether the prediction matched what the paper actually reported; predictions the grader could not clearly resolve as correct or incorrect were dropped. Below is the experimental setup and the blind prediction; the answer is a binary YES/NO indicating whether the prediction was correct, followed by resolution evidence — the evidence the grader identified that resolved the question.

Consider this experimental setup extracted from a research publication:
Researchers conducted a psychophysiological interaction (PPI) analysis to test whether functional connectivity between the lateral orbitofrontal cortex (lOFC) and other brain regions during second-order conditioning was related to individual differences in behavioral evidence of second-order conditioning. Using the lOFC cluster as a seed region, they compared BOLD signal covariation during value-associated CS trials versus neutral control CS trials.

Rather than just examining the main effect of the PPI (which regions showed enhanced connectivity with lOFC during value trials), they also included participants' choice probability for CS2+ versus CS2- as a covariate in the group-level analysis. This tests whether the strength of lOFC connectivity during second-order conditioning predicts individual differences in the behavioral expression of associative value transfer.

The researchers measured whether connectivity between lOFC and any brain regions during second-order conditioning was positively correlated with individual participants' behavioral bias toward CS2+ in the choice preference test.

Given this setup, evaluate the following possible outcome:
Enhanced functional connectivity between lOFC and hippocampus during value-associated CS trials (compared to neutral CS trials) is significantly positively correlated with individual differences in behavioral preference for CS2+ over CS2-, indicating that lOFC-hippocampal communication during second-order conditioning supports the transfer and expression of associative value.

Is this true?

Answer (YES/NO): NO